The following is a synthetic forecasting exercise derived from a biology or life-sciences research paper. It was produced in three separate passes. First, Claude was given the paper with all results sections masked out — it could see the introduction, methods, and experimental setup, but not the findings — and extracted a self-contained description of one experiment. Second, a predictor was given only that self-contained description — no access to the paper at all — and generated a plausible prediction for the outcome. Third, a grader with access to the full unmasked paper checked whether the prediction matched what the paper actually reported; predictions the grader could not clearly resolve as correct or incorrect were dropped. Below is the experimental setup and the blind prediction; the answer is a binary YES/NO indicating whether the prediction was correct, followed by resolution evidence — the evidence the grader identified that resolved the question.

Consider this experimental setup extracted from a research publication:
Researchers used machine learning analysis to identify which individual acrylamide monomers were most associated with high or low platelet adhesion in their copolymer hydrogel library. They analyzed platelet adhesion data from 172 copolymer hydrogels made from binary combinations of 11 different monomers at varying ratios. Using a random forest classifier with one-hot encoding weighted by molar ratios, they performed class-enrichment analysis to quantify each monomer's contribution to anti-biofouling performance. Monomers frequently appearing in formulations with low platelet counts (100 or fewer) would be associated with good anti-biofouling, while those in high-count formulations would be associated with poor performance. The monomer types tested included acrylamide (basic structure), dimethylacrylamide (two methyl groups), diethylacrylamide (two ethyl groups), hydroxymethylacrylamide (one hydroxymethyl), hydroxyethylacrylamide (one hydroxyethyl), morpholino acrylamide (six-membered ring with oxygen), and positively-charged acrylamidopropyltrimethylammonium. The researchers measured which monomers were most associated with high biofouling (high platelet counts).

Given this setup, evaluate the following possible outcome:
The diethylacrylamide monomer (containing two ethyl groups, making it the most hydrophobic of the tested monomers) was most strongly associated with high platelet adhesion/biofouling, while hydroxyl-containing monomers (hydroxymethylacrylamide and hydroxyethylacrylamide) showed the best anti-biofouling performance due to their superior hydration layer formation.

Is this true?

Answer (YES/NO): NO